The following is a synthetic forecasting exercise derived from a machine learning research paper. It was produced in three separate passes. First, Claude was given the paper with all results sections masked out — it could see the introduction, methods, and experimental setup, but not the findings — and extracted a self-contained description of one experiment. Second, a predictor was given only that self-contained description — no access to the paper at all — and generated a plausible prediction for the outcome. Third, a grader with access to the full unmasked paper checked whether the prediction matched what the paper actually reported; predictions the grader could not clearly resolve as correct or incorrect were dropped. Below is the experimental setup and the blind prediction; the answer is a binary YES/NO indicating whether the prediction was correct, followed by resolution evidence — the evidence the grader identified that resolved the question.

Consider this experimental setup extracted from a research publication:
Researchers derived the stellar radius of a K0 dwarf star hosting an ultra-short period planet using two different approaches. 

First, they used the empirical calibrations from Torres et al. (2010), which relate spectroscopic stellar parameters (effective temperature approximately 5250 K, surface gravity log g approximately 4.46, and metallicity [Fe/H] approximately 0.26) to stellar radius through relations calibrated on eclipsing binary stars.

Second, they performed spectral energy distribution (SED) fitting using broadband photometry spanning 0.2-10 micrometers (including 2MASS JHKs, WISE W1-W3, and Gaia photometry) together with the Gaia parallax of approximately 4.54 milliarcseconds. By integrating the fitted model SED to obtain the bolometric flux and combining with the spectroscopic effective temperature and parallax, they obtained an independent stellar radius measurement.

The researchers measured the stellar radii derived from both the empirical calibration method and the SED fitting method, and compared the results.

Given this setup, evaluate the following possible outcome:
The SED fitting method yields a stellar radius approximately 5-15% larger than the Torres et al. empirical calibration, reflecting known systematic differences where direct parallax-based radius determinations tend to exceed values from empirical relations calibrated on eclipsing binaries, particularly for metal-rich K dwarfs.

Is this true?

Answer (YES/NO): YES